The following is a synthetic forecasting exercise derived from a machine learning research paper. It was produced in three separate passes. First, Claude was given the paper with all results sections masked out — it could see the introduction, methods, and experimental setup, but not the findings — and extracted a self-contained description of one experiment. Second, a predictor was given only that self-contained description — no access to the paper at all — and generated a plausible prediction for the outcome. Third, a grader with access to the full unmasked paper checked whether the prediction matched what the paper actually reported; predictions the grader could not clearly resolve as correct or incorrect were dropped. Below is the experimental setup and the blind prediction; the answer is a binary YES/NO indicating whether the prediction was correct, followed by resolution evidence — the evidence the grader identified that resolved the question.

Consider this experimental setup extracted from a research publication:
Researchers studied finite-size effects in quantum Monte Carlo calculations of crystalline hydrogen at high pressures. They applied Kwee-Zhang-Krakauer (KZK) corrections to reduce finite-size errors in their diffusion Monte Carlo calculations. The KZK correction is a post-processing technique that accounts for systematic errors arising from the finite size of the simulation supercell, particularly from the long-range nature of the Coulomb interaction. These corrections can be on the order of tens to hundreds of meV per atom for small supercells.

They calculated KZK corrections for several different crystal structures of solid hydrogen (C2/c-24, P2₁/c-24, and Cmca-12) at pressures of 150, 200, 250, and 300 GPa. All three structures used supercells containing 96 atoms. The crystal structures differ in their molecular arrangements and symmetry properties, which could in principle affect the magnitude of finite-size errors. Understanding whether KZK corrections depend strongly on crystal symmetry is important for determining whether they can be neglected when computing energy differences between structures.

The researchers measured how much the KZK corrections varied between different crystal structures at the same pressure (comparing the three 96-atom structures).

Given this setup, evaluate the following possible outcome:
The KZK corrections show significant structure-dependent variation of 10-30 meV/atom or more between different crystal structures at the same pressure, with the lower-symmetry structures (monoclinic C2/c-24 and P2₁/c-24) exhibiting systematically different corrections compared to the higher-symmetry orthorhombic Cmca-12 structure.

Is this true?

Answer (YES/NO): NO